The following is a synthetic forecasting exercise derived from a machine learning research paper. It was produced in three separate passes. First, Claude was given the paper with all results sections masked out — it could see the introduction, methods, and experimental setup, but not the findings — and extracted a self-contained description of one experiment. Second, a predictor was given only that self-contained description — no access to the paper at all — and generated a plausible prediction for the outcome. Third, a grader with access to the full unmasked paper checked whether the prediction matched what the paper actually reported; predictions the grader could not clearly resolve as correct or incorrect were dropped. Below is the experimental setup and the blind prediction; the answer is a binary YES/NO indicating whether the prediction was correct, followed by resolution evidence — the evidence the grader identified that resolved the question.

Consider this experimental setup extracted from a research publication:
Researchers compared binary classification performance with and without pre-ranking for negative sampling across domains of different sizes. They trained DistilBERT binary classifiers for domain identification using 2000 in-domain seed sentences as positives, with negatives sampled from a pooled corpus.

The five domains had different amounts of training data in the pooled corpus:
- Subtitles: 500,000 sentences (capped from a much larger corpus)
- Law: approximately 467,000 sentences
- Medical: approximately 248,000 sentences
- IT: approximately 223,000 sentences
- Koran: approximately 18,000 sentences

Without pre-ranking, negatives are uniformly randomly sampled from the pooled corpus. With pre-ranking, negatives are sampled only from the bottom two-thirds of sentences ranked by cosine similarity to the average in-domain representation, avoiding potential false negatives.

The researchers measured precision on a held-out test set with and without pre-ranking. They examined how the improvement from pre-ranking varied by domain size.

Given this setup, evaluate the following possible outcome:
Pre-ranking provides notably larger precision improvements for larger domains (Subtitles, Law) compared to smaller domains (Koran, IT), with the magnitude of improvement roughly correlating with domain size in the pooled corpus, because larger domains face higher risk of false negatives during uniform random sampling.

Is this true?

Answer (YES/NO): YES